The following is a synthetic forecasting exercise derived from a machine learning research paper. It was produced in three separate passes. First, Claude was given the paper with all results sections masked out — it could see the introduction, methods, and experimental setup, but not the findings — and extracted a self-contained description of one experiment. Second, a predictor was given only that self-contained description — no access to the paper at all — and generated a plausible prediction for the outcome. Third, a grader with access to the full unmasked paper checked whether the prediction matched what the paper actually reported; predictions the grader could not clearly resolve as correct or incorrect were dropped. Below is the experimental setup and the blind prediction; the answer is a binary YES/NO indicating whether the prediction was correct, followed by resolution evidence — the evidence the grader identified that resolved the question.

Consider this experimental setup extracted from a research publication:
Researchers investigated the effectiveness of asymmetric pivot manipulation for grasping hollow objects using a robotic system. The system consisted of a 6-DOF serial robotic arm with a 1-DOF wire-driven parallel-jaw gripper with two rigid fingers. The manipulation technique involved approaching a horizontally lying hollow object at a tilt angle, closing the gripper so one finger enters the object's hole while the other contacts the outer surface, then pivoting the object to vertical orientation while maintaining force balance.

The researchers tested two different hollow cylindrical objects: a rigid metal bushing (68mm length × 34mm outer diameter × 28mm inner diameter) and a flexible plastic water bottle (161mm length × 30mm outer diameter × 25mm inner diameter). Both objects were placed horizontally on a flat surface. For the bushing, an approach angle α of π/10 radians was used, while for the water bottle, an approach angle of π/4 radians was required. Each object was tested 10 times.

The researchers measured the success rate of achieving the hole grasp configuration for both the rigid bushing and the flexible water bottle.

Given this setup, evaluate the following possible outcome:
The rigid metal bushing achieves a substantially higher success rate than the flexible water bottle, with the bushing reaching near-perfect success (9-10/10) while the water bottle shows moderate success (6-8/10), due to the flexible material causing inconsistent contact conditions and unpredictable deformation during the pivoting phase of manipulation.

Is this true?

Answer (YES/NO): NO